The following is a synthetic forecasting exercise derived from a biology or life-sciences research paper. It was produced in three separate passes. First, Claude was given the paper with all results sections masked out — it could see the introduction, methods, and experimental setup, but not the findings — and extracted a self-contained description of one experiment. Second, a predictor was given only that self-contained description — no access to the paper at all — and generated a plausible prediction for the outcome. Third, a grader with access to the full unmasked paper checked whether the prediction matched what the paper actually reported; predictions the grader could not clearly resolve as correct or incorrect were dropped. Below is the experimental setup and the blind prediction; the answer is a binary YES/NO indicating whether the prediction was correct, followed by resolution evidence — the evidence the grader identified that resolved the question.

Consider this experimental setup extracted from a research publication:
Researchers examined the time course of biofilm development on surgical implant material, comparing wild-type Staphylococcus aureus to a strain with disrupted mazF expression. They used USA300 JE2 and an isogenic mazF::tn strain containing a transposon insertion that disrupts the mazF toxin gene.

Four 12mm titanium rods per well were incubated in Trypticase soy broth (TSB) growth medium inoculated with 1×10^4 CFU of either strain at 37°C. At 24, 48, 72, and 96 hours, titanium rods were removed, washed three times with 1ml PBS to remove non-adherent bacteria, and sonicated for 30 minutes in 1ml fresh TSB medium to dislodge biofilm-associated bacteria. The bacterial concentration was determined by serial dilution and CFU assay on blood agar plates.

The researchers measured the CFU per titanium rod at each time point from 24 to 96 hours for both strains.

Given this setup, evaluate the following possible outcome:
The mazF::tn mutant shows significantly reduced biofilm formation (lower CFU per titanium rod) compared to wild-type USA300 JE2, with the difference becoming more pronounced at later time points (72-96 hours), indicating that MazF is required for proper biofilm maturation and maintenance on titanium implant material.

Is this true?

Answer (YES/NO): NO